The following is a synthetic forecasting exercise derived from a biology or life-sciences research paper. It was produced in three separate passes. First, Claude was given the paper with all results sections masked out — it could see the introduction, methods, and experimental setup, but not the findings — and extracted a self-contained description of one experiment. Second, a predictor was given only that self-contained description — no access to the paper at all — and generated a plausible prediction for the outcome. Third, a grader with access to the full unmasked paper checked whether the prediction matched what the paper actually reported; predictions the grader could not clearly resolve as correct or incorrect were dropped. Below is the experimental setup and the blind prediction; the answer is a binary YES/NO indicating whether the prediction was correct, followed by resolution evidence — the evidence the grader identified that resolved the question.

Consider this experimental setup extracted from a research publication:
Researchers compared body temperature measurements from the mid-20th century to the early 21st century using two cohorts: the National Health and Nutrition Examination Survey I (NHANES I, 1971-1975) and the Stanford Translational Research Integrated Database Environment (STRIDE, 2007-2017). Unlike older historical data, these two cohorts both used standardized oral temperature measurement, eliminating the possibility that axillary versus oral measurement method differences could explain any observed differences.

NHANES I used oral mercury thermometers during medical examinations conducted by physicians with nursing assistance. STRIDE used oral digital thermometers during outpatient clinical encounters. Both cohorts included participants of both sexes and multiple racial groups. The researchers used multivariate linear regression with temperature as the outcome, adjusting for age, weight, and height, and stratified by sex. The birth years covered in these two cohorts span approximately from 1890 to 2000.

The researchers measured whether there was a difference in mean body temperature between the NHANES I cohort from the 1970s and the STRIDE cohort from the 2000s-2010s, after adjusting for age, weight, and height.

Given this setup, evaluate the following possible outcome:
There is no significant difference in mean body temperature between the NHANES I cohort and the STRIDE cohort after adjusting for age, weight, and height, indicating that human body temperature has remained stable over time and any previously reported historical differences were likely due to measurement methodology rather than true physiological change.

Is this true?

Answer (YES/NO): NO